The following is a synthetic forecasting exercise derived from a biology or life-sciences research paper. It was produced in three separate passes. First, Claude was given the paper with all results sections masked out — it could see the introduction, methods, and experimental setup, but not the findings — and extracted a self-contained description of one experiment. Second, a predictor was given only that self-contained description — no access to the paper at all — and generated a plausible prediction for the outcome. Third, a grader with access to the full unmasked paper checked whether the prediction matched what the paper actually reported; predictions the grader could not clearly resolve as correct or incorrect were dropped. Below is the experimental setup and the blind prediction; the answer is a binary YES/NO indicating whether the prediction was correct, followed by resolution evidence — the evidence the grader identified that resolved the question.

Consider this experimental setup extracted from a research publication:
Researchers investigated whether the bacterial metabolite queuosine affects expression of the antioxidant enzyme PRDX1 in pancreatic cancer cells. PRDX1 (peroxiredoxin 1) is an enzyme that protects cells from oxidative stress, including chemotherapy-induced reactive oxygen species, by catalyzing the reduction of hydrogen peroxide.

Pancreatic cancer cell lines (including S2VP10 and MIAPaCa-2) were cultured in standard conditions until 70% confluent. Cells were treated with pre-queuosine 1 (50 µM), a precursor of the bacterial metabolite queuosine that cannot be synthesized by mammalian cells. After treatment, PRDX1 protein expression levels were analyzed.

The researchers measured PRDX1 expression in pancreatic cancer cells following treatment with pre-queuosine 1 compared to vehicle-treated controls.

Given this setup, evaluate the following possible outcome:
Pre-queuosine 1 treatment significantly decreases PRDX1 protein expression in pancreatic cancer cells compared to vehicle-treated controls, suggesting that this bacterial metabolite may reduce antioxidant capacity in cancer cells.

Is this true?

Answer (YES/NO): NO